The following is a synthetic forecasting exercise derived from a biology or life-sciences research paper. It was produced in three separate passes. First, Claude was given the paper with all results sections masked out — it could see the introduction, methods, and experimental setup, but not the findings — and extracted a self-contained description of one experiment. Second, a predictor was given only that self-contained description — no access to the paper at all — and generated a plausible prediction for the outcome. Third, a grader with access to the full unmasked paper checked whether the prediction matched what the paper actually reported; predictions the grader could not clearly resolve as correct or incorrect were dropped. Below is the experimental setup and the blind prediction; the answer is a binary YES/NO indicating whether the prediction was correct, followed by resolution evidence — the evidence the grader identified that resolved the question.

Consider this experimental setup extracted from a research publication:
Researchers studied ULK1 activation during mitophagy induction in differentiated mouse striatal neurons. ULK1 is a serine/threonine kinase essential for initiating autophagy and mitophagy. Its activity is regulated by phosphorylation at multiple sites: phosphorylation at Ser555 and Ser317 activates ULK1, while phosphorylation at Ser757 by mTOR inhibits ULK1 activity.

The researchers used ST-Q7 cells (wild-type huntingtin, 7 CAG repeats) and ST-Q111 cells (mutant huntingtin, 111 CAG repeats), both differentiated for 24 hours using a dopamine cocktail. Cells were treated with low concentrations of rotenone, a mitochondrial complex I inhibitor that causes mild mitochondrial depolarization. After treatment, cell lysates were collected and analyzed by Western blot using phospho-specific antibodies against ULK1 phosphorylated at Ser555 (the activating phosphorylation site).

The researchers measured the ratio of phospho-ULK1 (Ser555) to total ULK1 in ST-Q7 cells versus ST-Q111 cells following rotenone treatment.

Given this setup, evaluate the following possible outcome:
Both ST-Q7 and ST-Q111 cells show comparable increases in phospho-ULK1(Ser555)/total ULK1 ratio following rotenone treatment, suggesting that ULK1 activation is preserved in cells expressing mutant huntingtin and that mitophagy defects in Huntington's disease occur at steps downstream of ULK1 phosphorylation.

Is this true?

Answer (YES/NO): NO